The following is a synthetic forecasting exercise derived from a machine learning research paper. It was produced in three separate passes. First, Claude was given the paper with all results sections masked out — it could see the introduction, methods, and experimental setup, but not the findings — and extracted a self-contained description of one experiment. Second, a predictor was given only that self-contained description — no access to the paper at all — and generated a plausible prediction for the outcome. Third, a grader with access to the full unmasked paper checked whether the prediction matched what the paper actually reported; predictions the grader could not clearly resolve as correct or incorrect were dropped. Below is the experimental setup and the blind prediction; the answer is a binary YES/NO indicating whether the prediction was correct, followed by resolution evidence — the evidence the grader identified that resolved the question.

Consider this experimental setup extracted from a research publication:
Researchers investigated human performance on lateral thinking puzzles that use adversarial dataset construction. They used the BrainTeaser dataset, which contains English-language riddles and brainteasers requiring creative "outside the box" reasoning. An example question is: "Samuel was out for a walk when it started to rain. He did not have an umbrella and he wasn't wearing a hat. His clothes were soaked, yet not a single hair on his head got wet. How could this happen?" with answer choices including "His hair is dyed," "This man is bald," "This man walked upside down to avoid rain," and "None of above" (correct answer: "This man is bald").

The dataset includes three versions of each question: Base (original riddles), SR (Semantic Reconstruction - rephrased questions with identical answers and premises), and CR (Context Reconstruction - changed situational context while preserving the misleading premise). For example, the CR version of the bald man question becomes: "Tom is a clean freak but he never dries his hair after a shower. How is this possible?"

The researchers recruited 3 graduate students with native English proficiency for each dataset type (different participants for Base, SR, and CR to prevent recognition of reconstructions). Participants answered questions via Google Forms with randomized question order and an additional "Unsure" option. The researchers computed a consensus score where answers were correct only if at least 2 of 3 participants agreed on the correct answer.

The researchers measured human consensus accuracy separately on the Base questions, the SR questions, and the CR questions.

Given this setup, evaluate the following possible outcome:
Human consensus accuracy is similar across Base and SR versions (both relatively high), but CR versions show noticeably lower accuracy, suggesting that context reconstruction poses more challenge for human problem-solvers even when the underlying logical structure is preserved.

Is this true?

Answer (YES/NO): YES